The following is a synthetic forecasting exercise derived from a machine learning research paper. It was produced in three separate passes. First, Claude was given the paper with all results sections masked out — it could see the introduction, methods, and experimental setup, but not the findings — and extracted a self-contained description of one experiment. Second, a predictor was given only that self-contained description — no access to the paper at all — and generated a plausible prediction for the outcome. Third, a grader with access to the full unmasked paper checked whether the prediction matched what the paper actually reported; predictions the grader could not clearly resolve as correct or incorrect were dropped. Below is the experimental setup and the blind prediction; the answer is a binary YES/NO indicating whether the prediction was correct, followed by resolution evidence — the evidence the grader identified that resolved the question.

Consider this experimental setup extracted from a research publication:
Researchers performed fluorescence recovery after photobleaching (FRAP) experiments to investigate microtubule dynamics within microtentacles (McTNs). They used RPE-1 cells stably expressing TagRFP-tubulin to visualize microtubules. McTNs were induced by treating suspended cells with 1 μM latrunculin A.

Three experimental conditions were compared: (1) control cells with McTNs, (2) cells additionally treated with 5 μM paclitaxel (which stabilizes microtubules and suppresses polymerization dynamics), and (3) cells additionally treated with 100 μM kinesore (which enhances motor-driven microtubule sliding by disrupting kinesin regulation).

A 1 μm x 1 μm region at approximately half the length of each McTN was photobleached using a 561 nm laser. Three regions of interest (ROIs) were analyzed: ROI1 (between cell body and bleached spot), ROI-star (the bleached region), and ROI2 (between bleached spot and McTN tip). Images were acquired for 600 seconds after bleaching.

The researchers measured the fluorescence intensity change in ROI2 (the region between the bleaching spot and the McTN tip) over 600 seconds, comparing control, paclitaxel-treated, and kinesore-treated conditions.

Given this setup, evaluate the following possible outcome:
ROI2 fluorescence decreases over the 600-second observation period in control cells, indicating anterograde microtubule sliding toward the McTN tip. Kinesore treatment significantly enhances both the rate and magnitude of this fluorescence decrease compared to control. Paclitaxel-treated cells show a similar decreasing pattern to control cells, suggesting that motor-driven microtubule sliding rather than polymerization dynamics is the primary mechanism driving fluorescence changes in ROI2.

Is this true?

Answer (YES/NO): NO